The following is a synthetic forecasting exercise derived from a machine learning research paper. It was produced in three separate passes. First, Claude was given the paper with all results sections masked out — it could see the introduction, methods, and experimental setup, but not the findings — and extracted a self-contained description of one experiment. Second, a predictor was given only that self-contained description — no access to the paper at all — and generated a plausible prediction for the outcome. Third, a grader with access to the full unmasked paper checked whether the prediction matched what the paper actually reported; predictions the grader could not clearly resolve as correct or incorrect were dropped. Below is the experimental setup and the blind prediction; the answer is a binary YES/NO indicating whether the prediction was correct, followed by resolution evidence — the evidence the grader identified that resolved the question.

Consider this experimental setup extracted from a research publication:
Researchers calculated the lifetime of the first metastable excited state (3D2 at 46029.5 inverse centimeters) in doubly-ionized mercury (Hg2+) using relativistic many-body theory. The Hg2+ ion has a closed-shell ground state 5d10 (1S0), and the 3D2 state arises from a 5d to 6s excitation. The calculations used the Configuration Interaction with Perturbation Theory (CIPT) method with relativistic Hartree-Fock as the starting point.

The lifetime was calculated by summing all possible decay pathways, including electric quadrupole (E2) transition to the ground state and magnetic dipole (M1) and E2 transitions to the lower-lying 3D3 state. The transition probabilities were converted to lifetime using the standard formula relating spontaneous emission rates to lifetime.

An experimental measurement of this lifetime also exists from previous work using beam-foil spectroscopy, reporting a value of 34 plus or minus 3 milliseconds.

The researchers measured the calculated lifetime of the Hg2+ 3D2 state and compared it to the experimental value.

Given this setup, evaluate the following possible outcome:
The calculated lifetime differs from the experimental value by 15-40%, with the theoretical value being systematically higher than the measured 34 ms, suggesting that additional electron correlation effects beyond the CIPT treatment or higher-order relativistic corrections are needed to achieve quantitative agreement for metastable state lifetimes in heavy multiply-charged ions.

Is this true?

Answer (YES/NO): NO